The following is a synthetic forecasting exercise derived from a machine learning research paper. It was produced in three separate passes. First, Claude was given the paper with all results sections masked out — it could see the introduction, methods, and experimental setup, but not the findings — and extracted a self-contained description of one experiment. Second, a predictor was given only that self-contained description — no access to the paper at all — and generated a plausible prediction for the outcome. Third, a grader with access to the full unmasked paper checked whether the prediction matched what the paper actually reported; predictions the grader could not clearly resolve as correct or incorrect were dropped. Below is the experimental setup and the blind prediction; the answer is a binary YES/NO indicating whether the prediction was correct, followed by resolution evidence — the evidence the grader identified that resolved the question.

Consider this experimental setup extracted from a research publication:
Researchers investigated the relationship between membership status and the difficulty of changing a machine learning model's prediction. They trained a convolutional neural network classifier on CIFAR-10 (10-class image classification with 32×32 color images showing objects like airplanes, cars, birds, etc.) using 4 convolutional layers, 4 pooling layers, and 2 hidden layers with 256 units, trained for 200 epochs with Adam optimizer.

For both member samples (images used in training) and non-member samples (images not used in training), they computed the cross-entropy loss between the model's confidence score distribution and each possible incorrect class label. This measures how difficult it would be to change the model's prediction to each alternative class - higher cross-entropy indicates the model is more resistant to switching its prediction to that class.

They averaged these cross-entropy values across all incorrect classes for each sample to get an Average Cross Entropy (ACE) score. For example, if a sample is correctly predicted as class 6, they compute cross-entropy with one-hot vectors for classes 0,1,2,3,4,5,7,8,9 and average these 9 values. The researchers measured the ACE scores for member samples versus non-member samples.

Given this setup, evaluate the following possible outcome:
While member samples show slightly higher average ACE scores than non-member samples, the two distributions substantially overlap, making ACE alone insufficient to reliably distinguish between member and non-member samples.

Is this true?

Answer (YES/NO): NO